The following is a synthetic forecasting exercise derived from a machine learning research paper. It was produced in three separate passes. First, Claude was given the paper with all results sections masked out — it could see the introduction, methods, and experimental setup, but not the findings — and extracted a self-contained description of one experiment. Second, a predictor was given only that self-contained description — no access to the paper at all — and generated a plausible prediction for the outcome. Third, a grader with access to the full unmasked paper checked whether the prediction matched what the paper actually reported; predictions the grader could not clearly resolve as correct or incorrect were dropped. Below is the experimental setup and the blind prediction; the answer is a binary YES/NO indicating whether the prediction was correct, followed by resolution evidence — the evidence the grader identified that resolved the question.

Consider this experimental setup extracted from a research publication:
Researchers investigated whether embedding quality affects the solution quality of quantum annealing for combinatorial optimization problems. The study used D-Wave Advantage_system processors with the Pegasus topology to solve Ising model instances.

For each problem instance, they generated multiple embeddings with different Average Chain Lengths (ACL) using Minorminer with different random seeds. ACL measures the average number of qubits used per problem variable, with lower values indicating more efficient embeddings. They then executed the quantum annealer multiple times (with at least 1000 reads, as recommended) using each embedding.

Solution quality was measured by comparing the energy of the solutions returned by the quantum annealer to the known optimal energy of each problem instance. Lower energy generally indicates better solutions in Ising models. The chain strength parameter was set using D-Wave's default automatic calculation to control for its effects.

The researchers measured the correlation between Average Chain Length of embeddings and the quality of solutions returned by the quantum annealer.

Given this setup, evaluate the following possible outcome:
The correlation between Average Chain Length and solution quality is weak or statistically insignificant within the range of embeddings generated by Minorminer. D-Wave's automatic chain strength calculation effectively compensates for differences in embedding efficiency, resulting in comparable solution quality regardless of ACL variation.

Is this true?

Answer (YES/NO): NO